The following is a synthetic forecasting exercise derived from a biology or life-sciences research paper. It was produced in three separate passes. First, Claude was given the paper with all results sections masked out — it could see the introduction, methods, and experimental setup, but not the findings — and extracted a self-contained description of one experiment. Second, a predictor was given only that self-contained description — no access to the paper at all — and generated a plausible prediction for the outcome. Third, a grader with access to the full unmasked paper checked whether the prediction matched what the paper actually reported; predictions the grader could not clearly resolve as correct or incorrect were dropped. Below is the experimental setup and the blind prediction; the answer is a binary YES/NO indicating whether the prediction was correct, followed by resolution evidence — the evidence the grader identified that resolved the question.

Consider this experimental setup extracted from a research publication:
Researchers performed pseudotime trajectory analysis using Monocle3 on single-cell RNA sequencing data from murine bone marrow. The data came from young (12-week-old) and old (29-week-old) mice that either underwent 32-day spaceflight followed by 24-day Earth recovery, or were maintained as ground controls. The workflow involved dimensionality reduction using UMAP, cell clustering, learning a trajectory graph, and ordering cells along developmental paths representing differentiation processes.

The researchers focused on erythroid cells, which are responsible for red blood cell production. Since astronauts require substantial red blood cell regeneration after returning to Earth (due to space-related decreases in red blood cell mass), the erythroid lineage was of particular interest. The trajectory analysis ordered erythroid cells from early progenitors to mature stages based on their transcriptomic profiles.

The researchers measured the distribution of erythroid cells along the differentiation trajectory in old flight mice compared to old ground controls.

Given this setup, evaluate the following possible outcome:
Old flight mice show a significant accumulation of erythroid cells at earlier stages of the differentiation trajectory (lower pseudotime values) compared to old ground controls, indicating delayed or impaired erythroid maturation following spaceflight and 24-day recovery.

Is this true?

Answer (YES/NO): YES